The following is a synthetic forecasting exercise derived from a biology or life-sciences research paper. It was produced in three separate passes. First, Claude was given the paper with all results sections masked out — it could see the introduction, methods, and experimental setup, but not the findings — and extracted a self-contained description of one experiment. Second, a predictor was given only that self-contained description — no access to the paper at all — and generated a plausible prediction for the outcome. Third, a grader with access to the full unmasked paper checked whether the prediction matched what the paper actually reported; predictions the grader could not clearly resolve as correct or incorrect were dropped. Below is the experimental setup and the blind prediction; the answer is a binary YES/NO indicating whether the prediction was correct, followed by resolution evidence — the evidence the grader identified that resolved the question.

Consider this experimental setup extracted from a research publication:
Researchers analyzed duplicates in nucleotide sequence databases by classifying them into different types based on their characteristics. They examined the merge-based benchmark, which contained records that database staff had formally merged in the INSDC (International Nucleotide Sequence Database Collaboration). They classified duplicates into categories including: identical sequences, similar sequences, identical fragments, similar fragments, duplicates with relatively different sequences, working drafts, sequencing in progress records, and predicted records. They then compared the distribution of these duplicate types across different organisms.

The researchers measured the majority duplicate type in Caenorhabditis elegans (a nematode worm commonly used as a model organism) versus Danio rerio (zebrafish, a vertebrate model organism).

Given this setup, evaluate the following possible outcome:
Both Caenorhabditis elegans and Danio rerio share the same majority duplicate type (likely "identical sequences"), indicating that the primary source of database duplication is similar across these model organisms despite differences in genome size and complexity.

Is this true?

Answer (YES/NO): NO